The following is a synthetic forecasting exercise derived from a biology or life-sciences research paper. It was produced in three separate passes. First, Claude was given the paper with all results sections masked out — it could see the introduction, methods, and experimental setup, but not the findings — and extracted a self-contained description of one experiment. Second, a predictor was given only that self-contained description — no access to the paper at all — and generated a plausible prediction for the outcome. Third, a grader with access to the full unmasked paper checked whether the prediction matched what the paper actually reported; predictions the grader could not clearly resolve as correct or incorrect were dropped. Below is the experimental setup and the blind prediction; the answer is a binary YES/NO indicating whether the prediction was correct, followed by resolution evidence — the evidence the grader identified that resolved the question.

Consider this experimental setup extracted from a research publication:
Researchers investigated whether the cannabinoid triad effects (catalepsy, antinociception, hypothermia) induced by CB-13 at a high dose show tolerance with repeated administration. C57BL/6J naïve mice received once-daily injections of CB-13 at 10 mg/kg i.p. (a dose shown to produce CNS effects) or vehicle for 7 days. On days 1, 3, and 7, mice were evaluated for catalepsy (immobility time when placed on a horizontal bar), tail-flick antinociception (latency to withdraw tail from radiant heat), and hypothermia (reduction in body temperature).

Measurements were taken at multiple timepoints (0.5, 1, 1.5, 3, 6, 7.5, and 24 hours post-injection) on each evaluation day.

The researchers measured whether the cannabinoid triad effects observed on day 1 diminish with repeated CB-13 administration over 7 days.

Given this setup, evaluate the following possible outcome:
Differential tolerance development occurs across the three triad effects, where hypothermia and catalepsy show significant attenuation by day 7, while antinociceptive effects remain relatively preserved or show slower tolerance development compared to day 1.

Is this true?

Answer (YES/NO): NO